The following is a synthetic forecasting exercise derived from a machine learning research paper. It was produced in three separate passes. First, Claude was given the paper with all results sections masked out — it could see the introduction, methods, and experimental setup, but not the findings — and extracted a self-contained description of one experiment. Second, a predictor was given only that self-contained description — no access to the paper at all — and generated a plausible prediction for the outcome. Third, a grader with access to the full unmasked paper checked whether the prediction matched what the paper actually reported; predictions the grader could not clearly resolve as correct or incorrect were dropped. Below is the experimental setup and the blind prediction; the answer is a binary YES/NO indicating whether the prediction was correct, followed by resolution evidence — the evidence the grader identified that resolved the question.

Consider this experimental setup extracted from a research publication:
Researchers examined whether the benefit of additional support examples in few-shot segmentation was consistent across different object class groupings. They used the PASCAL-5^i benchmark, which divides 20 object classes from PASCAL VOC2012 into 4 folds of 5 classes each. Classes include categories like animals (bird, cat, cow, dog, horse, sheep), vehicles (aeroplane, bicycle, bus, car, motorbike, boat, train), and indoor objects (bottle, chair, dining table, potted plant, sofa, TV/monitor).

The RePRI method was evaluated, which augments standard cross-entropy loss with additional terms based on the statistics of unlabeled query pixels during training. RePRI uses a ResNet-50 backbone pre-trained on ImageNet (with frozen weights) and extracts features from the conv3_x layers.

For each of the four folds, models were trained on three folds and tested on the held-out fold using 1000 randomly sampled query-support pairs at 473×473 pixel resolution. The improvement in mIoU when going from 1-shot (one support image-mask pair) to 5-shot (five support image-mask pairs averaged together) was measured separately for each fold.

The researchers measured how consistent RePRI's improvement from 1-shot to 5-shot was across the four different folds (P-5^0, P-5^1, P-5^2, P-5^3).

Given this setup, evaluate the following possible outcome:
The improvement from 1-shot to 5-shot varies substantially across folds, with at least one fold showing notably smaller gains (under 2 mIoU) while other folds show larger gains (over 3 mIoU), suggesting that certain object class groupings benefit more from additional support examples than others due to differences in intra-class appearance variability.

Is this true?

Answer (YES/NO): NO